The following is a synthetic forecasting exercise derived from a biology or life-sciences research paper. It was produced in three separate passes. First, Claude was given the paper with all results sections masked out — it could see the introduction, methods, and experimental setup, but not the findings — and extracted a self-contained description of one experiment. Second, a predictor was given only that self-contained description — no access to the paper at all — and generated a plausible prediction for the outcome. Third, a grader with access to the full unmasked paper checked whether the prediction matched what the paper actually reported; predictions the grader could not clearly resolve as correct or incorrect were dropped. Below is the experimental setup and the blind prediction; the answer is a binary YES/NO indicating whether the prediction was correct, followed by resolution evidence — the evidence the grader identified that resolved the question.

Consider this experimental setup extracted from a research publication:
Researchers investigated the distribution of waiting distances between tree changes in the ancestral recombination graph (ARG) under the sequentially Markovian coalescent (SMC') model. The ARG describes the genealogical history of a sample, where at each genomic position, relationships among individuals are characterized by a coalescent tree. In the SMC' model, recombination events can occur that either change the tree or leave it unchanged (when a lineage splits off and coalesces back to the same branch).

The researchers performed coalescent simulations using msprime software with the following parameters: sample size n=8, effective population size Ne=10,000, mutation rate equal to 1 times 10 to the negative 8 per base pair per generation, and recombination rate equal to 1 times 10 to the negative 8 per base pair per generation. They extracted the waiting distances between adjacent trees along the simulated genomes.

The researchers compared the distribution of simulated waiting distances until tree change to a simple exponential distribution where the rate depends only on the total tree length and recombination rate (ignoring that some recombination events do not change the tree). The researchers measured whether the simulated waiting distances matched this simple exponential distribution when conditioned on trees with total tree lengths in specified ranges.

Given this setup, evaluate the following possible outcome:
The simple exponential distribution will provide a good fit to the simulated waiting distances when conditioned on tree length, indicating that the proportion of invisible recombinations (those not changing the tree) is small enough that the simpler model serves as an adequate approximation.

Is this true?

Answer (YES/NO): NO